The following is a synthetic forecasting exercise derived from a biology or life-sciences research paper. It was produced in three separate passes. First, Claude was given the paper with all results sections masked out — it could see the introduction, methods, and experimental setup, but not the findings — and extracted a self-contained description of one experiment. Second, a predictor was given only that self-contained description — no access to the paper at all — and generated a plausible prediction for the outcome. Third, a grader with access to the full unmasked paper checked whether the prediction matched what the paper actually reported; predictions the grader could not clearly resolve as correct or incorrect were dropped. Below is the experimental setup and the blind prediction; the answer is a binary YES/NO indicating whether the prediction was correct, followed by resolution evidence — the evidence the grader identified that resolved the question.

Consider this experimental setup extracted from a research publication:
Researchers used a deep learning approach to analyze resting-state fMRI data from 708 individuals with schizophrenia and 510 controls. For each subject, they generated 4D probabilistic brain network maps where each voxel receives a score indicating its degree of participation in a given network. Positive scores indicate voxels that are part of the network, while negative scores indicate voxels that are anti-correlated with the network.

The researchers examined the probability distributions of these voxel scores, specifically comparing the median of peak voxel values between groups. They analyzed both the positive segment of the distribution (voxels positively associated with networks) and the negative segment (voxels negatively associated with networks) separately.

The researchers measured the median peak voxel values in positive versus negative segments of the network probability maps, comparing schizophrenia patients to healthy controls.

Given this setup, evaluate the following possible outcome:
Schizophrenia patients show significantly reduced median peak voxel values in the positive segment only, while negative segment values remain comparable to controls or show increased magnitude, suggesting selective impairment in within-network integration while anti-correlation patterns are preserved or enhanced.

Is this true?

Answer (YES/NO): NO